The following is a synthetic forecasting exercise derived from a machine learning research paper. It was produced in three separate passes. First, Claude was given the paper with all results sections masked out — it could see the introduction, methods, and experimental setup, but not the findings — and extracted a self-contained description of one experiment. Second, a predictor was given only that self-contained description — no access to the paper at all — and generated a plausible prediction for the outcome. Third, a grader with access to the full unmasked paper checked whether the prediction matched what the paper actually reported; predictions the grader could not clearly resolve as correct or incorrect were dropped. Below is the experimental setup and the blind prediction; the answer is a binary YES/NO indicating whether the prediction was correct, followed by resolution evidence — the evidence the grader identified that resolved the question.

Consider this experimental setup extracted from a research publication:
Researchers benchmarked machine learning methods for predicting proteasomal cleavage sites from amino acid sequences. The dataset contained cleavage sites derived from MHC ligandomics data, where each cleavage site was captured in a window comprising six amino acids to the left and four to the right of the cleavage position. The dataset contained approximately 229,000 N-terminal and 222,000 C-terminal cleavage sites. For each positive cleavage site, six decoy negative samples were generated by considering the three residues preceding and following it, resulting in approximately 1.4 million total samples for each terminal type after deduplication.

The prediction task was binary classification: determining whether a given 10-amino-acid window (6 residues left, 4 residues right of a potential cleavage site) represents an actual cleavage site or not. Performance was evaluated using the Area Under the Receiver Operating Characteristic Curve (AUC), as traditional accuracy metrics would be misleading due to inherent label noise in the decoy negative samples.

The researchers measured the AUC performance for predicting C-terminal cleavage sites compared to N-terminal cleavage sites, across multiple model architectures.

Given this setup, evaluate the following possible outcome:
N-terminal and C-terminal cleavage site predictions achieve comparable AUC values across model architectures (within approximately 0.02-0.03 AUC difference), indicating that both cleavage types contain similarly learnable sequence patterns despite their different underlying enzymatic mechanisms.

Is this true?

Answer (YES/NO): NO